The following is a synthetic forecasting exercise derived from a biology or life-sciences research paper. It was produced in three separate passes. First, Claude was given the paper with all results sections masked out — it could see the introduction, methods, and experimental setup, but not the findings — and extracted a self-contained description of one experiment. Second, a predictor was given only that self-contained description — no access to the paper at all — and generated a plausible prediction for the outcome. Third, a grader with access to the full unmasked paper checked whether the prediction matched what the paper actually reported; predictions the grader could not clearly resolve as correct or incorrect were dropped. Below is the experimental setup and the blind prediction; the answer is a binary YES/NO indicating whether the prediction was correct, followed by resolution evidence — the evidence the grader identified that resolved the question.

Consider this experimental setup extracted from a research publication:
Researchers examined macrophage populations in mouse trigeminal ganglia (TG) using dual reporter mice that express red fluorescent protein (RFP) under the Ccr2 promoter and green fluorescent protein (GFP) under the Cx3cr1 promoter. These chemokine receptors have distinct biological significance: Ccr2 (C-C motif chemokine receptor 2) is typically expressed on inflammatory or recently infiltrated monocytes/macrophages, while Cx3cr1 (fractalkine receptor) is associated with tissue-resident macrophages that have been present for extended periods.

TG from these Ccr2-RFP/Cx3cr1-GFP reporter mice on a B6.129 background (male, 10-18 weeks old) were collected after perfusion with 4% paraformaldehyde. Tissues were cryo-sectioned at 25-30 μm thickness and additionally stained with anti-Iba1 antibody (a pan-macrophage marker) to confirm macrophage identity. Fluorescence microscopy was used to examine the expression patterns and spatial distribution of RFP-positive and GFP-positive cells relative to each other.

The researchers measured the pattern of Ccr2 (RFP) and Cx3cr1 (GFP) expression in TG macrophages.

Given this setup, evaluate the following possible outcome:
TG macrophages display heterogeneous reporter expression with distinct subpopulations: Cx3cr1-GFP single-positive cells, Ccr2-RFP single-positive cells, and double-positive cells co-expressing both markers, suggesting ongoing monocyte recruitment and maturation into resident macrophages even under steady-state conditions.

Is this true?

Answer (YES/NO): NO